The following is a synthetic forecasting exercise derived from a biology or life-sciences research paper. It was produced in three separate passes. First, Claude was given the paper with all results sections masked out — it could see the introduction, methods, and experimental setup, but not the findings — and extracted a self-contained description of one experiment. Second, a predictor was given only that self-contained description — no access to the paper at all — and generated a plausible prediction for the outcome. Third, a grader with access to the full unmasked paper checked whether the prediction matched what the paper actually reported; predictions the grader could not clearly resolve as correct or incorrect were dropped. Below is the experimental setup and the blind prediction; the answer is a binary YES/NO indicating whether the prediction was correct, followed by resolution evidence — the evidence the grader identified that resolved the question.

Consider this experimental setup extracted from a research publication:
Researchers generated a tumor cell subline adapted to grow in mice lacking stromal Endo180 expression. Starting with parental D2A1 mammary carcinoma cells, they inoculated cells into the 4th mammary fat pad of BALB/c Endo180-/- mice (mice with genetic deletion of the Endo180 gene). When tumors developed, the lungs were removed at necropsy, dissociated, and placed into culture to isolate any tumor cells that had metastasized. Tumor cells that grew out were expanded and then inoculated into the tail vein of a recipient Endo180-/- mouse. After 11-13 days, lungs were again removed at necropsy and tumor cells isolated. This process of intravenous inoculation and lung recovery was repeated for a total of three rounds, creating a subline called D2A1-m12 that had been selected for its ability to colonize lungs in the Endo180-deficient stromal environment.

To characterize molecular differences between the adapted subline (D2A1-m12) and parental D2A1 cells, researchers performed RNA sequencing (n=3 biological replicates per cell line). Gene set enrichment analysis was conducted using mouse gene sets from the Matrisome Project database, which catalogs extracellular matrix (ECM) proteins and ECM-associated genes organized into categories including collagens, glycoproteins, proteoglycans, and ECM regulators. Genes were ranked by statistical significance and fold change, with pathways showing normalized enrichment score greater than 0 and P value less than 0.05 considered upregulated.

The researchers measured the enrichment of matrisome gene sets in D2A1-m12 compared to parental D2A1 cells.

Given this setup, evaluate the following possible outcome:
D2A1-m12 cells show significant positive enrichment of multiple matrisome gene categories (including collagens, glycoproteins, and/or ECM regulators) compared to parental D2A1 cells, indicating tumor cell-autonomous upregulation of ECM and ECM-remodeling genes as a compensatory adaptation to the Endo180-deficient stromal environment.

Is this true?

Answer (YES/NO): YES